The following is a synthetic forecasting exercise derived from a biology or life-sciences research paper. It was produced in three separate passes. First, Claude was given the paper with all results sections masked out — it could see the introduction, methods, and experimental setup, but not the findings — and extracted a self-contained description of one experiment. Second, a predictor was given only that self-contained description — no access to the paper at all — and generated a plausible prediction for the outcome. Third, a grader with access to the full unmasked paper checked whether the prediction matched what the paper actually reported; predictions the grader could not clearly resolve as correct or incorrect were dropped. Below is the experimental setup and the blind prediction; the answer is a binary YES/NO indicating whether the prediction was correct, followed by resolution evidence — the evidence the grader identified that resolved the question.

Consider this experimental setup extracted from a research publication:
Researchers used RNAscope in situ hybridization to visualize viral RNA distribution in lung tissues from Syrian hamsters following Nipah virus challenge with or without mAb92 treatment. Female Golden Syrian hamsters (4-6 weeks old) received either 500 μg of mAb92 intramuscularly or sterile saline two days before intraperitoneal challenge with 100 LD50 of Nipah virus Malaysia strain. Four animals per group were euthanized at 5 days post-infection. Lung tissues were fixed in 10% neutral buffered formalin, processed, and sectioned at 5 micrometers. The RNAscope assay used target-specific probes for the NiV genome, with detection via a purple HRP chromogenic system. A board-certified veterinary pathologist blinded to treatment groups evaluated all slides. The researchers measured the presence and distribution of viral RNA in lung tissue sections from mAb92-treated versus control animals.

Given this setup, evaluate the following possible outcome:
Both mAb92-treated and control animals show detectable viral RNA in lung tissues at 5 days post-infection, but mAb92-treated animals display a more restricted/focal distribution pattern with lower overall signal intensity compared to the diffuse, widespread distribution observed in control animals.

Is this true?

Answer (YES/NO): NO